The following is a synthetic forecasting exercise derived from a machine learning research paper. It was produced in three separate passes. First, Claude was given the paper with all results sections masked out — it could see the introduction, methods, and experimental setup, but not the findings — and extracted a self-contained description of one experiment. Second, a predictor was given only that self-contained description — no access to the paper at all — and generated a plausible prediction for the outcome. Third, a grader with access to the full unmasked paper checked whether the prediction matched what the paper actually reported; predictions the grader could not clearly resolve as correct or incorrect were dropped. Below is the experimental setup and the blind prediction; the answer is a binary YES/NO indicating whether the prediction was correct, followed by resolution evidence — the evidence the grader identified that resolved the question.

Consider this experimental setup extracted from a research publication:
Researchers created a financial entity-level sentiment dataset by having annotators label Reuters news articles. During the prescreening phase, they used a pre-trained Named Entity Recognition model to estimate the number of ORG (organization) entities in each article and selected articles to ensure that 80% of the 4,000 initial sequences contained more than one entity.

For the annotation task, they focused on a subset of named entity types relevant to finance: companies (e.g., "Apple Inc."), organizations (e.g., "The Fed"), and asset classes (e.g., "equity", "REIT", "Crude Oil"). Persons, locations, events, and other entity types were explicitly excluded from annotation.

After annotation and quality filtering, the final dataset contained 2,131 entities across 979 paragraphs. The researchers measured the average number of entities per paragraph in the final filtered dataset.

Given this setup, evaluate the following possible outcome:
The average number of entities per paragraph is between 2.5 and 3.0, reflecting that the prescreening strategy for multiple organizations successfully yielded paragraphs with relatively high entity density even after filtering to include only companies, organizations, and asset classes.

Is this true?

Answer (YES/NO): NO